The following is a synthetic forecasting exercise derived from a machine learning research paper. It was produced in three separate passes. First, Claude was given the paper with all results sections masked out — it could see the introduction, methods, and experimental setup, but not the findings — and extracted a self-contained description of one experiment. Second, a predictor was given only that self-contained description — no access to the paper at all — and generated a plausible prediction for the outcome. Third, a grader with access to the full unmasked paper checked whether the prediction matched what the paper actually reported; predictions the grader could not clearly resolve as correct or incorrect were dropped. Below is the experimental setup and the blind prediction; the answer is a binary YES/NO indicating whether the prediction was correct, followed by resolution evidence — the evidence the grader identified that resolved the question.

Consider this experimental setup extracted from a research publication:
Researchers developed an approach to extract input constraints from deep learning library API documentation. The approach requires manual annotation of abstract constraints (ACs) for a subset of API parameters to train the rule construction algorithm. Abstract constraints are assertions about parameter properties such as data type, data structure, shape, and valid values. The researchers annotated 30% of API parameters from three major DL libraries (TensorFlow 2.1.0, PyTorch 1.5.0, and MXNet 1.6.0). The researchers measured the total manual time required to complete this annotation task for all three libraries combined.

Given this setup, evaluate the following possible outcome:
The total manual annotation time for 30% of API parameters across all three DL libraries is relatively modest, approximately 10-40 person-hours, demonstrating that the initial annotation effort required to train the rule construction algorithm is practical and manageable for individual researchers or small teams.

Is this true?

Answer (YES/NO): YES